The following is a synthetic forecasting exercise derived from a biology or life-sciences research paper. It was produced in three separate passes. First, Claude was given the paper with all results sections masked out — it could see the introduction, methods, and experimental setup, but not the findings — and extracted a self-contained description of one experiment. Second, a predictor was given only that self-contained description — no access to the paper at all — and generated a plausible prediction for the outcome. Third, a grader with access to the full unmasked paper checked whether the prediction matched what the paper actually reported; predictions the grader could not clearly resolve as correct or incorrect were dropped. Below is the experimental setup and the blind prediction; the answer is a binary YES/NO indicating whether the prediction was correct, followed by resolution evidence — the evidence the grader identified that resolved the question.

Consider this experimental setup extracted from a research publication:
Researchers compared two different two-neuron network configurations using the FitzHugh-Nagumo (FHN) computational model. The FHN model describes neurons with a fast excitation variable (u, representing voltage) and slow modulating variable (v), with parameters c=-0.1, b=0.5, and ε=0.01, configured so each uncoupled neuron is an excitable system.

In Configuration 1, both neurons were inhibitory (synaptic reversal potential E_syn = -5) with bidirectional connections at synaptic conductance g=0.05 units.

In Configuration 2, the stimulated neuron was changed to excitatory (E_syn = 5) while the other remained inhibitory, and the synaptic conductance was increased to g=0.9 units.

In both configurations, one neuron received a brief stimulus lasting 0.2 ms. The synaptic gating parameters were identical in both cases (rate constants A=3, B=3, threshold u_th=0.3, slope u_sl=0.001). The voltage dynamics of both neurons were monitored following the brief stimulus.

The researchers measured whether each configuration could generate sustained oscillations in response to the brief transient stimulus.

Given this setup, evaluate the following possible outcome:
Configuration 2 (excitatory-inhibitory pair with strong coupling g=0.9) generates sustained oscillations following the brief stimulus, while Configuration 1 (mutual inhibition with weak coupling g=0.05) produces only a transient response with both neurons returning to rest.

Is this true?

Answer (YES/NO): NO